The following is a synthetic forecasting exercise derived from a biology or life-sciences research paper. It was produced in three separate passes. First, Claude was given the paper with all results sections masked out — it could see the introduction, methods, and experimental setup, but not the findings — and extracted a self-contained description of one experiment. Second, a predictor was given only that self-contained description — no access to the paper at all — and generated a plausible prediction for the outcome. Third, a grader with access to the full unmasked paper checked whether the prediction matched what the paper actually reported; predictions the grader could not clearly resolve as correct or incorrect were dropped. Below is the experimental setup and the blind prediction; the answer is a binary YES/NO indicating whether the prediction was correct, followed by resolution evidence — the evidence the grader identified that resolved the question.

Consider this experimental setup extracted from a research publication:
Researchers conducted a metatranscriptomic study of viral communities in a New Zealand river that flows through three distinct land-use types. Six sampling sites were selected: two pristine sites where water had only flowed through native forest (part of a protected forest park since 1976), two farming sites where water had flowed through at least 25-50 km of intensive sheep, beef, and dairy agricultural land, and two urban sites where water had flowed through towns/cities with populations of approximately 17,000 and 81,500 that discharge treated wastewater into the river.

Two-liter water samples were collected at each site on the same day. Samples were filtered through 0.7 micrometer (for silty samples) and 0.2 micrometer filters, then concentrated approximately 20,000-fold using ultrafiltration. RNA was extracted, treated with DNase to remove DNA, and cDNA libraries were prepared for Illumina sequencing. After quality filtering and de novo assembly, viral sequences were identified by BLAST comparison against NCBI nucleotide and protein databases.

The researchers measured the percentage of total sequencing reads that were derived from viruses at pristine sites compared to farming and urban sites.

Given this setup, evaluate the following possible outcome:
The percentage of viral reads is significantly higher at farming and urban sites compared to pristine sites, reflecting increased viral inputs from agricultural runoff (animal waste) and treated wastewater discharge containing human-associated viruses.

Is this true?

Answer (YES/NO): NO